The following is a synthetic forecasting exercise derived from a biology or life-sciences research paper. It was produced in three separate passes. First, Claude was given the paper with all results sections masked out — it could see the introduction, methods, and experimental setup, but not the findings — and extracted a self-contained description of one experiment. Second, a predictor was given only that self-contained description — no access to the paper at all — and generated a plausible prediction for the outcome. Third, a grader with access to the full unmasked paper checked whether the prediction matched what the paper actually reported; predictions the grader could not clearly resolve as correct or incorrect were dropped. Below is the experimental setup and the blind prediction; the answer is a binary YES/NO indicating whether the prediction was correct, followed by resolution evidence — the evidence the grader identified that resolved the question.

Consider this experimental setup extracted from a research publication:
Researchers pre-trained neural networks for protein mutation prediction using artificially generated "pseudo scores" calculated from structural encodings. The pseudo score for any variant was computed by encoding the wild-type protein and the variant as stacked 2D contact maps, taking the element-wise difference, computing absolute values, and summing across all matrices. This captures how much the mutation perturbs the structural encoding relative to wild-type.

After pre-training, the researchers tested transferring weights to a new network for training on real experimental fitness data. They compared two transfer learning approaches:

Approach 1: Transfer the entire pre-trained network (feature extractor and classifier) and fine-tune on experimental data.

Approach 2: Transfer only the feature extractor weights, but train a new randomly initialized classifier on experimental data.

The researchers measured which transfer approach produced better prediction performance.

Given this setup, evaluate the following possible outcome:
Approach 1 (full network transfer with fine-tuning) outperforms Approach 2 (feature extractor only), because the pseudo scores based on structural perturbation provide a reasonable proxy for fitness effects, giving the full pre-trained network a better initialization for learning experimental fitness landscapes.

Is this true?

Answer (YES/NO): NO